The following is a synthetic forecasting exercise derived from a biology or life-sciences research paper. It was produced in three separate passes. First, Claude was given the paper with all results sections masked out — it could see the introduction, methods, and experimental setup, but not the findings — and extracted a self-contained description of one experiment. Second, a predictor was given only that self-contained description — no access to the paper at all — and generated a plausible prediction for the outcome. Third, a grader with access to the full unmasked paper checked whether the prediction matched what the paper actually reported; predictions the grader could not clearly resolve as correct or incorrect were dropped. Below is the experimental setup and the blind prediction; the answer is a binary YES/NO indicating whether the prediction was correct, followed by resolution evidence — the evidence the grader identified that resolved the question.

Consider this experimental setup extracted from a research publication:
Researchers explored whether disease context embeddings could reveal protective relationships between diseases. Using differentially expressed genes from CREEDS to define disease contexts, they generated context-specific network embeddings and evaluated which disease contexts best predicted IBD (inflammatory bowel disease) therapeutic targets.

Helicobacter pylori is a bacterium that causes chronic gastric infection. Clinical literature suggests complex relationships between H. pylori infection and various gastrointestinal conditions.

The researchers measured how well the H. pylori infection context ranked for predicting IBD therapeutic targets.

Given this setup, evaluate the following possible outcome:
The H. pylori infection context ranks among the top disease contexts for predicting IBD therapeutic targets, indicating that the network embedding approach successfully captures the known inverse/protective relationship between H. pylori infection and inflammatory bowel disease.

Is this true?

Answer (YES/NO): YES